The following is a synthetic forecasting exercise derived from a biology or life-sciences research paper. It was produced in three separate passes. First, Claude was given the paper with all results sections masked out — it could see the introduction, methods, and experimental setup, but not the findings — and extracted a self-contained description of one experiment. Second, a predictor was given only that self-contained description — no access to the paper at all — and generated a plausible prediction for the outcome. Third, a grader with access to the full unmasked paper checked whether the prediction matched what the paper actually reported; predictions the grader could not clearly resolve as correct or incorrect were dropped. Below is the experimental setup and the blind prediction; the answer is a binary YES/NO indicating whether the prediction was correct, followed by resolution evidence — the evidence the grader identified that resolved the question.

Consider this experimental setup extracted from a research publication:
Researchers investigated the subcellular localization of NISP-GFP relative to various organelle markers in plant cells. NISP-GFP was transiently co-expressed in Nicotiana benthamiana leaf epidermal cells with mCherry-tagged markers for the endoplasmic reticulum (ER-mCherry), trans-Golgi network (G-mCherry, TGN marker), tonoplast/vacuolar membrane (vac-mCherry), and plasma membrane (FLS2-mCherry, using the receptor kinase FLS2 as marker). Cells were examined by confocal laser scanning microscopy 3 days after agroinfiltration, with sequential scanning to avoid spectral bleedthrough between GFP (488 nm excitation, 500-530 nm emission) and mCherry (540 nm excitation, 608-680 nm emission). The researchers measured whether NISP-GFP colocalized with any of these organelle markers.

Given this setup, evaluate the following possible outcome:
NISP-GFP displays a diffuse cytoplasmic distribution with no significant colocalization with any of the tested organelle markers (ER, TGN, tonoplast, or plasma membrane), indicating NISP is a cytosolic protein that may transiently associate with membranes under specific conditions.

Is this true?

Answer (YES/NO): NO